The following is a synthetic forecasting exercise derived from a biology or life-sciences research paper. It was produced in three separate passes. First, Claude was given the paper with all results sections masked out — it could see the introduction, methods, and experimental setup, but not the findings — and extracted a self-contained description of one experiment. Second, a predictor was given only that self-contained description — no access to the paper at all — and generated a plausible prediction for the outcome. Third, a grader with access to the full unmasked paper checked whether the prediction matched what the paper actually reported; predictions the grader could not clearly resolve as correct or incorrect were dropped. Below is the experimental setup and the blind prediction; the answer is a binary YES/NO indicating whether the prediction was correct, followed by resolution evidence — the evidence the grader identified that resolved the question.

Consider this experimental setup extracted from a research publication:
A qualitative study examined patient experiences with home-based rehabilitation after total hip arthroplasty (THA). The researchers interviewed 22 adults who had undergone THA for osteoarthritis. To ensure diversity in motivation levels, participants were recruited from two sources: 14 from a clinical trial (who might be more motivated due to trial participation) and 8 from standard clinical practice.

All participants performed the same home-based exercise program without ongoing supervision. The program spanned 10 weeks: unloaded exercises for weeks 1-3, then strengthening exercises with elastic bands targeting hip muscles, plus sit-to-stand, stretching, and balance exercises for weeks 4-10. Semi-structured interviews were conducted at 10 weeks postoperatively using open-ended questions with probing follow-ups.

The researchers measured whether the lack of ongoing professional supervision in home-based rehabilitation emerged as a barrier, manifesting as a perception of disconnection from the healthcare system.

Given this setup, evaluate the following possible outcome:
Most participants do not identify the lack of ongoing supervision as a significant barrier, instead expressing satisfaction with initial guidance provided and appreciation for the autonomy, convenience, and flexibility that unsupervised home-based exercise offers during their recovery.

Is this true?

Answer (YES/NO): NO